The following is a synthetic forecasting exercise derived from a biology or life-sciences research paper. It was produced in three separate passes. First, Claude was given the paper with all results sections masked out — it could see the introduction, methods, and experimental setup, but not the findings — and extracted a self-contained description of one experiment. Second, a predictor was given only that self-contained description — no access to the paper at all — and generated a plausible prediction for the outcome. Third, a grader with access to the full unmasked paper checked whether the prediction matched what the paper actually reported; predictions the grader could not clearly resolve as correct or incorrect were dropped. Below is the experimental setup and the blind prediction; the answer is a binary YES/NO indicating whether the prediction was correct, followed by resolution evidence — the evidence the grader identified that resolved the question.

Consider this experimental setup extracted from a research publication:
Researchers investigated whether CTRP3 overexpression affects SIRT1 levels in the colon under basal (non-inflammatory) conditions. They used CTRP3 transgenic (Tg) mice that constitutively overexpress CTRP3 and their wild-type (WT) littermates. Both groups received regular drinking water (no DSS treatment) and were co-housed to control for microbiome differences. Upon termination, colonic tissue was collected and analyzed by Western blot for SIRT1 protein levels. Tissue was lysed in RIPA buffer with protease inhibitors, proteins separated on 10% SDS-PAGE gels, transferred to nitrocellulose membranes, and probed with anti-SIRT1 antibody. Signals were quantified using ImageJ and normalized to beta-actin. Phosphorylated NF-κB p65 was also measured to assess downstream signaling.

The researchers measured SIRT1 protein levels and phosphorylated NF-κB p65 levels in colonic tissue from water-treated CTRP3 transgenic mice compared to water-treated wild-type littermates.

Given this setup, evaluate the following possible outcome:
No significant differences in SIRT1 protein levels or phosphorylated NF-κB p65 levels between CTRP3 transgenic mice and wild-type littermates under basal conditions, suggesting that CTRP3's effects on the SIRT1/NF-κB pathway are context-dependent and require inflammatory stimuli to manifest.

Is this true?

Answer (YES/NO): NO